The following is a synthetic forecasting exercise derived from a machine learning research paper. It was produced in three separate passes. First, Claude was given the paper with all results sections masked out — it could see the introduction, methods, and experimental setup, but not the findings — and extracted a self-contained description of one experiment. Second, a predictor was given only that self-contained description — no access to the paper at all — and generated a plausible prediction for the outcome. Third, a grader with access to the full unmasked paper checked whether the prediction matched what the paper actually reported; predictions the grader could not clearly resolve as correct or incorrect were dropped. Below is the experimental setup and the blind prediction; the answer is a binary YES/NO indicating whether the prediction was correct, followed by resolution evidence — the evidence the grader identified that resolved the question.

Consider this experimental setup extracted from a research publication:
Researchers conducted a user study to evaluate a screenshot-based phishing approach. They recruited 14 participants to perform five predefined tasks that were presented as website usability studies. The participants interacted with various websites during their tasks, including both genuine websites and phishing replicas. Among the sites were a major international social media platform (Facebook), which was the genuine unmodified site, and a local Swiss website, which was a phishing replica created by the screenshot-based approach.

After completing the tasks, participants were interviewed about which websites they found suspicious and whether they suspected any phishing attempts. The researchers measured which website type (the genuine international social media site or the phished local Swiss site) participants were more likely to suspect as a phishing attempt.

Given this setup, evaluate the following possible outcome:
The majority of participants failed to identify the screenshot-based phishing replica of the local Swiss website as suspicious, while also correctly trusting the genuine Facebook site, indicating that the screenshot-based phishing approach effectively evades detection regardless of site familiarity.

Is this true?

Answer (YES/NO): NO